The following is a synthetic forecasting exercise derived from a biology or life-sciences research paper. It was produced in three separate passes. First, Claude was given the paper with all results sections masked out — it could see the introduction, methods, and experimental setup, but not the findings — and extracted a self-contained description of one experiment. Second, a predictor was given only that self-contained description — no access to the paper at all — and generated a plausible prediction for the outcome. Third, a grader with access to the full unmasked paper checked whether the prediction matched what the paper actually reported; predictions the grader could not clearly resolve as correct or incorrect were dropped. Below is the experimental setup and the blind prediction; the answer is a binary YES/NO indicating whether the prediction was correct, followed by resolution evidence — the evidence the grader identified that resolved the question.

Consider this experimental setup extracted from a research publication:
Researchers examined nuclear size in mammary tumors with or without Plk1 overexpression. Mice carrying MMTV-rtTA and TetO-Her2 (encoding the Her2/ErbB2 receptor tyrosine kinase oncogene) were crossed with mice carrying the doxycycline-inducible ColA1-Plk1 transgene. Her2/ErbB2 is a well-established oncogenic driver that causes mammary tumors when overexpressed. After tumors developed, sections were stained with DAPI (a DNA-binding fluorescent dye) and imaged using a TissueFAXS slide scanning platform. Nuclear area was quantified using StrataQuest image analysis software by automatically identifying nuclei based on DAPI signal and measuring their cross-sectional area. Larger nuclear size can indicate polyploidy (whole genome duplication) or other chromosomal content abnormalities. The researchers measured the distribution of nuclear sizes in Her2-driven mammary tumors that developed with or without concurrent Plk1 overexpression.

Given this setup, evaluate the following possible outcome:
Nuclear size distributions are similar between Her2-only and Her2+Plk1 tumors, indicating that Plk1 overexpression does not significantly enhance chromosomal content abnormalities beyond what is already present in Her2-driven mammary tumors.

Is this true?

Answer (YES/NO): NO